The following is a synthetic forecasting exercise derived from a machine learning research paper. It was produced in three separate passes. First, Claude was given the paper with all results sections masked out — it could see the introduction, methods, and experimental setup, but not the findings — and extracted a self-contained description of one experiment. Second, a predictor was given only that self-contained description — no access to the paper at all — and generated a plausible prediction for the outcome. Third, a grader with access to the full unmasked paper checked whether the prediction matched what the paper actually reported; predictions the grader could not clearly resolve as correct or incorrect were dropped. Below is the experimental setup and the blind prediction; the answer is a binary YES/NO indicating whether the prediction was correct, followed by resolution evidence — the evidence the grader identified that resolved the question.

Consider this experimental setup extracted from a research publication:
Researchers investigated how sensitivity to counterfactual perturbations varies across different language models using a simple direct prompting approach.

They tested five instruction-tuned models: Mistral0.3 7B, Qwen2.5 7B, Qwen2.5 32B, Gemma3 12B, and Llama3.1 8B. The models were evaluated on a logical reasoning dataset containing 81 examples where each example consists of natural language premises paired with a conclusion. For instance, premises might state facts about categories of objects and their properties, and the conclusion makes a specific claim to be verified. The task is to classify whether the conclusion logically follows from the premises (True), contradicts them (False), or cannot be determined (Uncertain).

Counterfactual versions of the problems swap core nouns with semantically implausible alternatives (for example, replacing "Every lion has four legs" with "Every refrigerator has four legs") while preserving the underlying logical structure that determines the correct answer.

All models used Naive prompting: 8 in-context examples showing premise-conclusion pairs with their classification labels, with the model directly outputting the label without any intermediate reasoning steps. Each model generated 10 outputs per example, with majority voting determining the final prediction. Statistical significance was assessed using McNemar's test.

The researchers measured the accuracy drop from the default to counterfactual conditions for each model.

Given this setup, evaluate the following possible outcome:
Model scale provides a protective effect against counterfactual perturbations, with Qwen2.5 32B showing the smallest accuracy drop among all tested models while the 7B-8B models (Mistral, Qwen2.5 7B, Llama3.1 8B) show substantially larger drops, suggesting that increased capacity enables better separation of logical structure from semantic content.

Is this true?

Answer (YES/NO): YES